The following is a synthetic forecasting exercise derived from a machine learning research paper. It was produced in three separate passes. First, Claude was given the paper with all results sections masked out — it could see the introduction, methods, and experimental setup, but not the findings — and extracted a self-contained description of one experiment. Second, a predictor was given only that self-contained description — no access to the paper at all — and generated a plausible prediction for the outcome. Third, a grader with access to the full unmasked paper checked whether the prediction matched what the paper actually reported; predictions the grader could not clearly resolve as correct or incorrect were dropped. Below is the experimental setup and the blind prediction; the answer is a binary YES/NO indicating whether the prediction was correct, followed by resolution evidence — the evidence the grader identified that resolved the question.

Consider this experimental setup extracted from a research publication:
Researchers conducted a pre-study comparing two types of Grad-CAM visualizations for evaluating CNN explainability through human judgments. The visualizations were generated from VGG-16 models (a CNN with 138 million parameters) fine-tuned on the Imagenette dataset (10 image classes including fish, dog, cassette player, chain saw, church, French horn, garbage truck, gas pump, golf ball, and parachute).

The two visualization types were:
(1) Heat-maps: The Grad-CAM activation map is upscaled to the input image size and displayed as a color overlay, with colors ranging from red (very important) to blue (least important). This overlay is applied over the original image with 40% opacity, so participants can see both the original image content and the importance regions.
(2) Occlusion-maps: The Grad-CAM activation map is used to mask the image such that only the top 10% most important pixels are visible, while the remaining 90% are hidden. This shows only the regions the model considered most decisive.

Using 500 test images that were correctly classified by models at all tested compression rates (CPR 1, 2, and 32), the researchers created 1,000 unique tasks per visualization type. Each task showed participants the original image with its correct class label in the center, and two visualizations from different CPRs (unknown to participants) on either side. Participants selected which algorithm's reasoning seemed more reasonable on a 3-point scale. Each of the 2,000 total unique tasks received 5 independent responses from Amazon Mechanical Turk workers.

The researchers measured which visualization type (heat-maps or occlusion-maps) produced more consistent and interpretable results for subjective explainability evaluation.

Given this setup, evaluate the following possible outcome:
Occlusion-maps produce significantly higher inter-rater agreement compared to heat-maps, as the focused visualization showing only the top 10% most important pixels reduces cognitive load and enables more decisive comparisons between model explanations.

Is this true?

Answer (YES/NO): NO